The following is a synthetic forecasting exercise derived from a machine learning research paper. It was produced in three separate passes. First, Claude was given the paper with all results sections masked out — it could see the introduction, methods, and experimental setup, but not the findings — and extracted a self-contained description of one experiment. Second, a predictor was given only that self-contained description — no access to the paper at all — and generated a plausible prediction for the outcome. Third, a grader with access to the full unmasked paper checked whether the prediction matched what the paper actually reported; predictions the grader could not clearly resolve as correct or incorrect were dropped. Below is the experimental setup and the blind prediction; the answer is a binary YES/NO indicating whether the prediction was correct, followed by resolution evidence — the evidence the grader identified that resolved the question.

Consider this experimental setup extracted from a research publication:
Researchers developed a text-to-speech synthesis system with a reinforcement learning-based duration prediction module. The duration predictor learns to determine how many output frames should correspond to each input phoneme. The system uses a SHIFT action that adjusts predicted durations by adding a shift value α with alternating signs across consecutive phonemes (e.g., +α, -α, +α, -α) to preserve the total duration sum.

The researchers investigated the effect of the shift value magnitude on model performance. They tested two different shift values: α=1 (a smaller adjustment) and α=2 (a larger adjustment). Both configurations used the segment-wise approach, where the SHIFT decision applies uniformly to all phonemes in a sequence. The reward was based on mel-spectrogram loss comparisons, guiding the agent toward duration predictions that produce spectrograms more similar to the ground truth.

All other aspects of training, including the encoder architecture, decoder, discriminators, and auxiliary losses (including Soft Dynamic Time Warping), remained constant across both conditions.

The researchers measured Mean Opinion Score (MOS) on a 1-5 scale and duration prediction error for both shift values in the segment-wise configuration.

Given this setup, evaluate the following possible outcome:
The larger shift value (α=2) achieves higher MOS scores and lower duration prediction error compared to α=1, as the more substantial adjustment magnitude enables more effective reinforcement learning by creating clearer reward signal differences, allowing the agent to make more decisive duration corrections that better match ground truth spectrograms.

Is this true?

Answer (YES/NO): YES